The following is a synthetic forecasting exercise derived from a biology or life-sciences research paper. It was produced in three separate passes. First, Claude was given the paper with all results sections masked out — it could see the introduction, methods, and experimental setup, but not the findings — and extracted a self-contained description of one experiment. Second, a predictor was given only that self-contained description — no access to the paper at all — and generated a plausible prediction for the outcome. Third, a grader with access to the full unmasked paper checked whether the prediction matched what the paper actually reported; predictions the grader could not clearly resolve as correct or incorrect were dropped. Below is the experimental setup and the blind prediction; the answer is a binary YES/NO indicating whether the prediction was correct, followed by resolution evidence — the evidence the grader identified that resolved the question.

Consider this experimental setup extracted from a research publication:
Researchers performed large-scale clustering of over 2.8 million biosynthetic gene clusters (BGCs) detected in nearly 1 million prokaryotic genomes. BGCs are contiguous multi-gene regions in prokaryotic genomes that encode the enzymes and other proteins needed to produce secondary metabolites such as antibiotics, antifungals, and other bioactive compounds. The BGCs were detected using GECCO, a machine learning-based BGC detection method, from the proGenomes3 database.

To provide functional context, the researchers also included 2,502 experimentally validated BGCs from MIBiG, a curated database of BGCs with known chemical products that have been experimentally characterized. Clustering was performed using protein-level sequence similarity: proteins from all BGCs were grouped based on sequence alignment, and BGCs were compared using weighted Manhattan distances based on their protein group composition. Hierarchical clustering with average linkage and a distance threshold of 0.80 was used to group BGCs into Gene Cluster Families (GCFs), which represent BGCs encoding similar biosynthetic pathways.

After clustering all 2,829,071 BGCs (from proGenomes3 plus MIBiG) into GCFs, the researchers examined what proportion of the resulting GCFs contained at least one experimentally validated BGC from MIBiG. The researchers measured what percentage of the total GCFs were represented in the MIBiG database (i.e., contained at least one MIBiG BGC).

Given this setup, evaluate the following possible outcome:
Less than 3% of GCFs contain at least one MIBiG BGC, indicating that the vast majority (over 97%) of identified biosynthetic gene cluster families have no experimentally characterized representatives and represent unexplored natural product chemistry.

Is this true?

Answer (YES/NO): NO